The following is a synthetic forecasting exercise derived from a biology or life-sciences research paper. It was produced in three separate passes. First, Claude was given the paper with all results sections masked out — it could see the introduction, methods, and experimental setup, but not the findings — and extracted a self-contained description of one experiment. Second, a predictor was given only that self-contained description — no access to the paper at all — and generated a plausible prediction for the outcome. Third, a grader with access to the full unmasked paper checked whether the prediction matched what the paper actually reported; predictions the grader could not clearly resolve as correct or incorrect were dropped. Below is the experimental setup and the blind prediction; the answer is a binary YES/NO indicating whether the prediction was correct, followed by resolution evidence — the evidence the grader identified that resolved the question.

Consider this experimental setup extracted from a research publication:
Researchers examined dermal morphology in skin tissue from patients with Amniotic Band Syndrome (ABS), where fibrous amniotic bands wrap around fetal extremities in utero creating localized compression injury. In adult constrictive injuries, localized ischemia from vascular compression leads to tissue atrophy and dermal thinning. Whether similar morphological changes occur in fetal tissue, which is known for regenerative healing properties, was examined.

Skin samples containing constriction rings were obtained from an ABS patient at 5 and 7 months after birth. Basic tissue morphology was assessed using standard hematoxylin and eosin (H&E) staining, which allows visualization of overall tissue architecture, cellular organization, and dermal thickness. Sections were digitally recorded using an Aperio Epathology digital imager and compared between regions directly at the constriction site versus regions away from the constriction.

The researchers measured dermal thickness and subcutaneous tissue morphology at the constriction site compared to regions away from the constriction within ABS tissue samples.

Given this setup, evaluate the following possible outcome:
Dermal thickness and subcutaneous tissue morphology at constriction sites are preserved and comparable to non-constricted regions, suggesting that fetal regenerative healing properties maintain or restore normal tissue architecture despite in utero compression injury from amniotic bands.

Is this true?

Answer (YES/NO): NO